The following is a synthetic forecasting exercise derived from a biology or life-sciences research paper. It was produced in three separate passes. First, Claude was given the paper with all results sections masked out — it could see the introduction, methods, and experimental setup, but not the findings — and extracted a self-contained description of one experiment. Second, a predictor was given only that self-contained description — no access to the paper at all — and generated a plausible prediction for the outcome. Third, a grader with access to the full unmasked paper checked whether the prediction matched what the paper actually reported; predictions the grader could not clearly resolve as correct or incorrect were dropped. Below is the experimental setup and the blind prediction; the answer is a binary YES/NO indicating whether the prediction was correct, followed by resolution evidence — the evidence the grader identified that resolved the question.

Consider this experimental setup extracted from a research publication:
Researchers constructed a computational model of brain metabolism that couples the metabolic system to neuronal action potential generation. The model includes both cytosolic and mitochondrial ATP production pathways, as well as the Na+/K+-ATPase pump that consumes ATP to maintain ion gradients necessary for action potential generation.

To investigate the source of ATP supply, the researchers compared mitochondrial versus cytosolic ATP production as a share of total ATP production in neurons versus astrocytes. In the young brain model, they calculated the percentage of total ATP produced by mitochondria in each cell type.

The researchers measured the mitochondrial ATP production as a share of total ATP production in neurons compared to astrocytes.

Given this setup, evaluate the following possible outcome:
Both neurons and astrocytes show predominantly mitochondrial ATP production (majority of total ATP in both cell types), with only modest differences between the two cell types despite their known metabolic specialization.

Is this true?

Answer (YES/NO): NO